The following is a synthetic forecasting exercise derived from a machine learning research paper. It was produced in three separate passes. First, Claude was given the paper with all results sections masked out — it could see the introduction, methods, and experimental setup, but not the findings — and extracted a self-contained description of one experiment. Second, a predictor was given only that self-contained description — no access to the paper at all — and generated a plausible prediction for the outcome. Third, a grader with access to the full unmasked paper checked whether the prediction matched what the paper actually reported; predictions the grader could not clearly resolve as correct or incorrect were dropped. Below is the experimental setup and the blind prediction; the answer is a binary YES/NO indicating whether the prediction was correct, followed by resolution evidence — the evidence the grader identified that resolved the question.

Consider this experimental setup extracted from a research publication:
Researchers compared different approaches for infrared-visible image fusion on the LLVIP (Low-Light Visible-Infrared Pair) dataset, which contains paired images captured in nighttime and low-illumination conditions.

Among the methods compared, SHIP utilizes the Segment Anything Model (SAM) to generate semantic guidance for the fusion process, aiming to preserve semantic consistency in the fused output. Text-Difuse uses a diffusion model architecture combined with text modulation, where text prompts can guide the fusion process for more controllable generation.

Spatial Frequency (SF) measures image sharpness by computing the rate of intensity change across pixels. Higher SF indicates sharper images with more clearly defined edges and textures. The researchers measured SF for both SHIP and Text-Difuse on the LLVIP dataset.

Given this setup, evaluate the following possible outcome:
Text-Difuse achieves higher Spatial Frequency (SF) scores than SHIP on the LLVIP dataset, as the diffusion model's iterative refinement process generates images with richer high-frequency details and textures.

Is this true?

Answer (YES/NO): NO